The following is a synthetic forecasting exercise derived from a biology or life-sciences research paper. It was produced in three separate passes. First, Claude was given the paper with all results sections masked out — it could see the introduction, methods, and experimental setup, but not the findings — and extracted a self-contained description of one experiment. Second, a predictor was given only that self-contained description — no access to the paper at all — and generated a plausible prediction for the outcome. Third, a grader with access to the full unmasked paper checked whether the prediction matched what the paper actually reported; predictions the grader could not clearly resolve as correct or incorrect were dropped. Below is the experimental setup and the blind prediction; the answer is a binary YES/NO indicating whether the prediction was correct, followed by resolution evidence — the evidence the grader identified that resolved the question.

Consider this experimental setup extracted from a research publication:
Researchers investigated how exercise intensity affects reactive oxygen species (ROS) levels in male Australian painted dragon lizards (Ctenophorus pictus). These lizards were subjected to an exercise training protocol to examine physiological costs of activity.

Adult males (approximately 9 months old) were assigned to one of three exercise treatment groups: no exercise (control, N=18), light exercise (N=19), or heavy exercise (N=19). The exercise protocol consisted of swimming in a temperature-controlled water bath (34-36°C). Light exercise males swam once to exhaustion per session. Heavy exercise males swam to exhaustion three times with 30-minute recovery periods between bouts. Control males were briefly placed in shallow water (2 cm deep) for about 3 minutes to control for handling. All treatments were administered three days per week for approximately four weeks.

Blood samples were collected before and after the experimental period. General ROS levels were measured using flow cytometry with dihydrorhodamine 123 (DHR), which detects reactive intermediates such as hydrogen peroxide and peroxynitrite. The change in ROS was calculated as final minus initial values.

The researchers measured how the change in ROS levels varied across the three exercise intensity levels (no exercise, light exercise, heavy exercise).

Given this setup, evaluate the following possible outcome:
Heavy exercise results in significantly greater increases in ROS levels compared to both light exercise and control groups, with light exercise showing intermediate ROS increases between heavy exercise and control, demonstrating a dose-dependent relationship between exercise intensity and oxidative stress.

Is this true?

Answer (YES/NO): NO